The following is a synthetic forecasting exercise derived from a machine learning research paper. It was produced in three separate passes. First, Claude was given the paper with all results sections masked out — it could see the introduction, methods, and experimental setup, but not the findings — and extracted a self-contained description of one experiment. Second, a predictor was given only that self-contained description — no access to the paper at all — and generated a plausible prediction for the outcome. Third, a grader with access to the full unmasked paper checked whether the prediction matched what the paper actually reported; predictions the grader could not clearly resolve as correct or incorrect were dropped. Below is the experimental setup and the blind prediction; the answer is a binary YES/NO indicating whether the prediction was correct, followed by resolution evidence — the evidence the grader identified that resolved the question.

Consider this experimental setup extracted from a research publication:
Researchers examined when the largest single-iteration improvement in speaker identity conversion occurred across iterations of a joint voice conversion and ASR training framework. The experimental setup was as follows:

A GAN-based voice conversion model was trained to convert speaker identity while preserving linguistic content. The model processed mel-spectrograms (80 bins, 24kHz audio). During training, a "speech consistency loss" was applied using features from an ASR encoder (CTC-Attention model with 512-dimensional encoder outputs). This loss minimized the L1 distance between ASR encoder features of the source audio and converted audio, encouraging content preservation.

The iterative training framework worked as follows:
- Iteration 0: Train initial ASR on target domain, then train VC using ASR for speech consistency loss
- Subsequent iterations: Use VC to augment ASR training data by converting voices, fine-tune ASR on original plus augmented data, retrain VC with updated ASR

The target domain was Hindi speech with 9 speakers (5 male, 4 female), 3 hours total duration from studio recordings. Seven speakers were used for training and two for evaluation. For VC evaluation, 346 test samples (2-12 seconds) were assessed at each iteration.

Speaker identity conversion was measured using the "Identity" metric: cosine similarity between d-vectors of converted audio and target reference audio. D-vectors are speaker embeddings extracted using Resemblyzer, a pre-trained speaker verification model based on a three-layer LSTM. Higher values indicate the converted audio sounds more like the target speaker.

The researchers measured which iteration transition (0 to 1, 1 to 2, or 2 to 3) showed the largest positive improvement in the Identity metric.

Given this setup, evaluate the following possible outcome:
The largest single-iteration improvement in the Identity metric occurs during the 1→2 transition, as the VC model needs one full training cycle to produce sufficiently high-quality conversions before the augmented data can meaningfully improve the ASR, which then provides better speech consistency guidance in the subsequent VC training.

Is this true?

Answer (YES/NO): NO